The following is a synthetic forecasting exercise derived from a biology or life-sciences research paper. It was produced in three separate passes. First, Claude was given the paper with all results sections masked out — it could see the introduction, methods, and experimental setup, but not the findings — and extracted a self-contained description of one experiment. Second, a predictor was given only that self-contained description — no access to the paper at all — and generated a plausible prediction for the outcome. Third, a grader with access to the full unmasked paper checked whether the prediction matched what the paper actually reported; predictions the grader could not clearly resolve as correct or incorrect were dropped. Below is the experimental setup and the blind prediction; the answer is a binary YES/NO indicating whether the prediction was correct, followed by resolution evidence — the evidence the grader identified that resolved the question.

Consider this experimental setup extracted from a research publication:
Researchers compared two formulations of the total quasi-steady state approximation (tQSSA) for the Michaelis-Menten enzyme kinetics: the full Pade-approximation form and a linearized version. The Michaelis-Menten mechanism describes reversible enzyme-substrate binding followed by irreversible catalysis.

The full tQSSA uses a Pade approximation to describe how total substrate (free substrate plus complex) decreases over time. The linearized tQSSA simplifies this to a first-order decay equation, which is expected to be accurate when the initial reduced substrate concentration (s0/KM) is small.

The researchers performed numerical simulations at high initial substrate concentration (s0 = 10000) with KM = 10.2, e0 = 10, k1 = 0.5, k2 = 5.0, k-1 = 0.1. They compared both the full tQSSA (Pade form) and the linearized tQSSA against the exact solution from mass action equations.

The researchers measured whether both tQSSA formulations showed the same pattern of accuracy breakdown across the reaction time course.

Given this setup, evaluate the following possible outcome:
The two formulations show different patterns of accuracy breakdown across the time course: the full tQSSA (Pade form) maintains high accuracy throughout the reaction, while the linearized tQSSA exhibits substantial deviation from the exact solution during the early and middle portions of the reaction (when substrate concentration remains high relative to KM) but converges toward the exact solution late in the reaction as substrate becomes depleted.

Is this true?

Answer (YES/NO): NO